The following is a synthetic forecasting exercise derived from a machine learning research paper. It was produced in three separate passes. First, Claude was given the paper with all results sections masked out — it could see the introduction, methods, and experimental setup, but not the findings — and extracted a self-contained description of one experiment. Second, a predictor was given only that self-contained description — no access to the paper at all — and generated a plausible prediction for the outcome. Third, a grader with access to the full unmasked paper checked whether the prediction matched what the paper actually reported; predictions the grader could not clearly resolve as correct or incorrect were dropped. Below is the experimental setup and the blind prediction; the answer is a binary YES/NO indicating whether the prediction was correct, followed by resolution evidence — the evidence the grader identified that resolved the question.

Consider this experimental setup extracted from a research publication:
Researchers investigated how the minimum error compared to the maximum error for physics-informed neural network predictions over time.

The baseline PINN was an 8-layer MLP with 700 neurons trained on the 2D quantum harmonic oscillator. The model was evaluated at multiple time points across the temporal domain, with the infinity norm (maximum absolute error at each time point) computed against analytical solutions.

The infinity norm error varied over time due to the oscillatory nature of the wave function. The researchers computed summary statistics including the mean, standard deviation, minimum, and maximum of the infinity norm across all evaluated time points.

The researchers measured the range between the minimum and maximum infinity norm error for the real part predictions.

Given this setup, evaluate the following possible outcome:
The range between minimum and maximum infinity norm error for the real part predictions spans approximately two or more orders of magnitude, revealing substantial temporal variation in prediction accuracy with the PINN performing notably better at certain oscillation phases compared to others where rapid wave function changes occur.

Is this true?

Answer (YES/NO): NO